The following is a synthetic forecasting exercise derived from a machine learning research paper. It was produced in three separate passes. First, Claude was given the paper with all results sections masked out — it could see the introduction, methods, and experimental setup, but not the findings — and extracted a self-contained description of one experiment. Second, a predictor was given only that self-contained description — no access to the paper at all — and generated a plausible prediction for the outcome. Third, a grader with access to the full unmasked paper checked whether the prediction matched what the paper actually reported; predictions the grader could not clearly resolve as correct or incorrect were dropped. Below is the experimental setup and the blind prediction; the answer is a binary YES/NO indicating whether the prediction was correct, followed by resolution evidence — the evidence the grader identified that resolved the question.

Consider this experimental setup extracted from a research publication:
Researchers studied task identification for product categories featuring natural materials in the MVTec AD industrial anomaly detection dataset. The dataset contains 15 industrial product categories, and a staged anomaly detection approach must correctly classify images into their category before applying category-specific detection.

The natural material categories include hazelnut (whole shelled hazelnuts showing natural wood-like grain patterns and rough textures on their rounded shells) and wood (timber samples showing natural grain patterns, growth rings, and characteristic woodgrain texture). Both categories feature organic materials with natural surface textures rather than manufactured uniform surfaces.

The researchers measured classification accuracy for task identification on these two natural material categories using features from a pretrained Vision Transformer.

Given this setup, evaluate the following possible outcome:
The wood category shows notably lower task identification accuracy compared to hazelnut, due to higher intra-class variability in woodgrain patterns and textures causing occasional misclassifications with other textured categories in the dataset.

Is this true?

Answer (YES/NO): NO